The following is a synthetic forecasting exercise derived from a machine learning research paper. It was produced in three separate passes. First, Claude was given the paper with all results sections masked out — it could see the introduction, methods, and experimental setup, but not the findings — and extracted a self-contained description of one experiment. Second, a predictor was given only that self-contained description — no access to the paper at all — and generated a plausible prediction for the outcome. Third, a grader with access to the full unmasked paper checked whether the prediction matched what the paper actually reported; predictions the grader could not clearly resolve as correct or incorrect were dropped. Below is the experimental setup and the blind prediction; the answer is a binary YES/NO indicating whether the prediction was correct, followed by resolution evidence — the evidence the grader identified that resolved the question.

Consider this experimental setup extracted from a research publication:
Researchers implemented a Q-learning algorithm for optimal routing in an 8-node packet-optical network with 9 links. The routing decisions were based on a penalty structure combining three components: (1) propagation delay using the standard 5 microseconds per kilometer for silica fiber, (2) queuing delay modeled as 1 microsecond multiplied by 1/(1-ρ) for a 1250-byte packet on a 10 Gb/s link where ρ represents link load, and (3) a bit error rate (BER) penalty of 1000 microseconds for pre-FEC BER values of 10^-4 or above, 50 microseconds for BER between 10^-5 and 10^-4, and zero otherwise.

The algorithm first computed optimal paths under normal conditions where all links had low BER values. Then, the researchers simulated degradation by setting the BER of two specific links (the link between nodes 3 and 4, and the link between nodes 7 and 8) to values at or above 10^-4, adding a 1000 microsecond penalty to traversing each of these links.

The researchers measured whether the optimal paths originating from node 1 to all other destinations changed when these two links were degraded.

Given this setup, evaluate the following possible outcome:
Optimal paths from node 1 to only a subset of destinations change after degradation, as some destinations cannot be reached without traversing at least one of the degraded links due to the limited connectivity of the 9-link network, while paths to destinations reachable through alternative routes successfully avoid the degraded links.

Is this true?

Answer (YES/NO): NO